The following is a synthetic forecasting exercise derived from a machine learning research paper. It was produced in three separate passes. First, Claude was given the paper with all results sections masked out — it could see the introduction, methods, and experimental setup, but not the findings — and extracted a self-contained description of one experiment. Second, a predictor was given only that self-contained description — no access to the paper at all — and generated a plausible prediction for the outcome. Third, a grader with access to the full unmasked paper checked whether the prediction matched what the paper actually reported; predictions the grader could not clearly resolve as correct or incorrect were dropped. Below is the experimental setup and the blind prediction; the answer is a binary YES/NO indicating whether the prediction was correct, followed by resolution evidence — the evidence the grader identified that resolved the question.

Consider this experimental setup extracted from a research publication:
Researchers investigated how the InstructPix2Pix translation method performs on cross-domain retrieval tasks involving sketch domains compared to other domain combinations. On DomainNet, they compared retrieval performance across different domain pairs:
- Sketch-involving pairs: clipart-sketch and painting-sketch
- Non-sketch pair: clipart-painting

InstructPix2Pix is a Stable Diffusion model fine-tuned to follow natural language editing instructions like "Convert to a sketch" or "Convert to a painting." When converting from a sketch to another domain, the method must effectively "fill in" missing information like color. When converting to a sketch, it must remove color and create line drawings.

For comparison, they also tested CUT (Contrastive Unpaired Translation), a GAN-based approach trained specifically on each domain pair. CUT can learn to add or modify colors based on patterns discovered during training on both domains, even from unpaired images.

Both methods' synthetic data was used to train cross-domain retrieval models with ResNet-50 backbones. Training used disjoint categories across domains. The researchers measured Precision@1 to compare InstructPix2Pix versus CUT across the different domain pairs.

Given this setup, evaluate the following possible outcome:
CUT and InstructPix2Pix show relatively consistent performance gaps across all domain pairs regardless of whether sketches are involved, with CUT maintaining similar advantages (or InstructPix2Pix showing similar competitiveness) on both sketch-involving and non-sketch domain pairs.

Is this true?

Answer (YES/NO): NO